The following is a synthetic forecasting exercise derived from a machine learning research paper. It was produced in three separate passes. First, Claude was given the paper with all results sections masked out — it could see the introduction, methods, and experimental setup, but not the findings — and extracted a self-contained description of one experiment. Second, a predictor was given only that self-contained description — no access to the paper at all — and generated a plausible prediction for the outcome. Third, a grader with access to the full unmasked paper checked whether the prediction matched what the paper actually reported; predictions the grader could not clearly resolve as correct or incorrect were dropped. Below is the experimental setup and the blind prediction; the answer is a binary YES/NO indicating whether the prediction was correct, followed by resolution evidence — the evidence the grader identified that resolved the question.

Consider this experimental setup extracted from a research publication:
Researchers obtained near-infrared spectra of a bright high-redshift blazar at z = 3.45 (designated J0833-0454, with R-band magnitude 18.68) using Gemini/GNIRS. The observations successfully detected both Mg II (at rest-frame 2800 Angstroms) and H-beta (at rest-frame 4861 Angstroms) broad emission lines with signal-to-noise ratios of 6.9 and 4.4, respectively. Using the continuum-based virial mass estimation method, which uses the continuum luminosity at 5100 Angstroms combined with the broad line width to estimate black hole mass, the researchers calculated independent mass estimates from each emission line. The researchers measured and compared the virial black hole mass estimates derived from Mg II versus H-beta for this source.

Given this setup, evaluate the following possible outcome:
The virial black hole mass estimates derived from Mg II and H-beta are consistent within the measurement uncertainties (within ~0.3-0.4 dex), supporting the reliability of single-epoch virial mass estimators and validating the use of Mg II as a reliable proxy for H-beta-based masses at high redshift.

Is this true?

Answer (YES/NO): YES